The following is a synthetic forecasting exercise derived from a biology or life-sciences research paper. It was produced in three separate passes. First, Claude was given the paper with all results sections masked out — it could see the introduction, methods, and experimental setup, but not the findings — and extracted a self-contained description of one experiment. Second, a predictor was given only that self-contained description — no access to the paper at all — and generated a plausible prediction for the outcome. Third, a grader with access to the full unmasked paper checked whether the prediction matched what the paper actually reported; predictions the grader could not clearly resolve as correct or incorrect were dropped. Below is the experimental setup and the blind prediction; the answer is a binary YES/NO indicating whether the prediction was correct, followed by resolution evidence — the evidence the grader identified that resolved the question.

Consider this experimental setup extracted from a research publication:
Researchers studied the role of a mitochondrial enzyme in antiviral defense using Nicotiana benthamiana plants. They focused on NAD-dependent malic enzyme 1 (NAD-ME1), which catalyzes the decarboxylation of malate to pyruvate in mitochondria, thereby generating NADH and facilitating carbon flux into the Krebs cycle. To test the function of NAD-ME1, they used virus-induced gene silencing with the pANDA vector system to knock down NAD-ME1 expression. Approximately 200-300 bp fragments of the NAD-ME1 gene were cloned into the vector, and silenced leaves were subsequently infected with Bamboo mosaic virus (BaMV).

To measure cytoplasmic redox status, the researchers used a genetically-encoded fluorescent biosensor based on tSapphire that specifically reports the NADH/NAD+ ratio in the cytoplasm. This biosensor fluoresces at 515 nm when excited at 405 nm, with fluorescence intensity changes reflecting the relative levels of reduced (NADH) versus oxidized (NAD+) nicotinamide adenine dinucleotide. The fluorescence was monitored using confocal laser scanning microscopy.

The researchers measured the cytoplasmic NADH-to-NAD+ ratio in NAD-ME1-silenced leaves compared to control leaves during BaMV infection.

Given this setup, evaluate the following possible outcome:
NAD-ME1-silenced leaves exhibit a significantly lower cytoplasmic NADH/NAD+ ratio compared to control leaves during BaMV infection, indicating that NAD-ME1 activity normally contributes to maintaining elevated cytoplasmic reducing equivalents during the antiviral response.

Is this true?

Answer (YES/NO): NO